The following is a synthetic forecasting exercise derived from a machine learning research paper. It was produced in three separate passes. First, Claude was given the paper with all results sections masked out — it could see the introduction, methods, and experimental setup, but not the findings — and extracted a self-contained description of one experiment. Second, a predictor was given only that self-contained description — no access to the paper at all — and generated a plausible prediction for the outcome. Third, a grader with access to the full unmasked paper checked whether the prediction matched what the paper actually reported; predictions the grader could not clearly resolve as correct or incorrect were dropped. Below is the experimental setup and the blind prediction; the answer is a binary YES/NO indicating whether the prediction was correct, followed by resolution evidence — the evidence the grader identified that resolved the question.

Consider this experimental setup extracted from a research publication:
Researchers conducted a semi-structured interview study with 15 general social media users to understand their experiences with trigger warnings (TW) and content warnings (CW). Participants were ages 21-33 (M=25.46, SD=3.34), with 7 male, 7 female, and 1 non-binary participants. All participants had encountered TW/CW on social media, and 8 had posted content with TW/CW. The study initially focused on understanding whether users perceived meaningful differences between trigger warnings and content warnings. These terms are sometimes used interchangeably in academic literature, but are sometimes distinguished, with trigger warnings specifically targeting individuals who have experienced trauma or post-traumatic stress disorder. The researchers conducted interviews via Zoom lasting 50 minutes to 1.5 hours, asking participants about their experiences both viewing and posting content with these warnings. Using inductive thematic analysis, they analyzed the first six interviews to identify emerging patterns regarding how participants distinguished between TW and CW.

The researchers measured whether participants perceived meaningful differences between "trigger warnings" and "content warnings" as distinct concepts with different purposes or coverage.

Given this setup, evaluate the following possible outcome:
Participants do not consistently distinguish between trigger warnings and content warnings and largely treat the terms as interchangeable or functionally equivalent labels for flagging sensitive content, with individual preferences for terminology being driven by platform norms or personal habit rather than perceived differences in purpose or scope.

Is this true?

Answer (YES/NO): YES